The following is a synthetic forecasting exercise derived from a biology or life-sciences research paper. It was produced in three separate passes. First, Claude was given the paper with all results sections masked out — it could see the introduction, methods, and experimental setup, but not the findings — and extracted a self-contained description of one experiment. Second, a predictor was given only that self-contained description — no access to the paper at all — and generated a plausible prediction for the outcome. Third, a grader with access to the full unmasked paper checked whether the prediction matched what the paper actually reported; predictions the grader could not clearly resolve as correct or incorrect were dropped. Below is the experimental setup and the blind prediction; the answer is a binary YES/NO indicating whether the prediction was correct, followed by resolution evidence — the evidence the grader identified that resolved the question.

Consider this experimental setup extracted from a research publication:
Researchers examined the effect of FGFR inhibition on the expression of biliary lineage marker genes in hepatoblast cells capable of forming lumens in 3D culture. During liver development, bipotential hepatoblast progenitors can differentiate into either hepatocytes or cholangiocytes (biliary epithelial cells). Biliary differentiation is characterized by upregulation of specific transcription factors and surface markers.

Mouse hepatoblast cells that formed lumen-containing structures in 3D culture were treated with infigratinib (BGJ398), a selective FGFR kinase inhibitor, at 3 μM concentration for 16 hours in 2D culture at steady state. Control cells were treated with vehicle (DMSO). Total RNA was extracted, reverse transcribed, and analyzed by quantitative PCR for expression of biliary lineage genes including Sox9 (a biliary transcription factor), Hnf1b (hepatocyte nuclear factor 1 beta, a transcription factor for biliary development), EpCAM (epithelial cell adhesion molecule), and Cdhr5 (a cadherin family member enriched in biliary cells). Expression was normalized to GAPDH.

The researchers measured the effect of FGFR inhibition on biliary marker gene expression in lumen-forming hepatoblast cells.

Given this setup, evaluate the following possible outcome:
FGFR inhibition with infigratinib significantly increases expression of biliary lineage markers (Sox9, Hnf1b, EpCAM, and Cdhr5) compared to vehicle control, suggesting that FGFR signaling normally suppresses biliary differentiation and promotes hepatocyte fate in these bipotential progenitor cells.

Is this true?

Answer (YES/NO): NO